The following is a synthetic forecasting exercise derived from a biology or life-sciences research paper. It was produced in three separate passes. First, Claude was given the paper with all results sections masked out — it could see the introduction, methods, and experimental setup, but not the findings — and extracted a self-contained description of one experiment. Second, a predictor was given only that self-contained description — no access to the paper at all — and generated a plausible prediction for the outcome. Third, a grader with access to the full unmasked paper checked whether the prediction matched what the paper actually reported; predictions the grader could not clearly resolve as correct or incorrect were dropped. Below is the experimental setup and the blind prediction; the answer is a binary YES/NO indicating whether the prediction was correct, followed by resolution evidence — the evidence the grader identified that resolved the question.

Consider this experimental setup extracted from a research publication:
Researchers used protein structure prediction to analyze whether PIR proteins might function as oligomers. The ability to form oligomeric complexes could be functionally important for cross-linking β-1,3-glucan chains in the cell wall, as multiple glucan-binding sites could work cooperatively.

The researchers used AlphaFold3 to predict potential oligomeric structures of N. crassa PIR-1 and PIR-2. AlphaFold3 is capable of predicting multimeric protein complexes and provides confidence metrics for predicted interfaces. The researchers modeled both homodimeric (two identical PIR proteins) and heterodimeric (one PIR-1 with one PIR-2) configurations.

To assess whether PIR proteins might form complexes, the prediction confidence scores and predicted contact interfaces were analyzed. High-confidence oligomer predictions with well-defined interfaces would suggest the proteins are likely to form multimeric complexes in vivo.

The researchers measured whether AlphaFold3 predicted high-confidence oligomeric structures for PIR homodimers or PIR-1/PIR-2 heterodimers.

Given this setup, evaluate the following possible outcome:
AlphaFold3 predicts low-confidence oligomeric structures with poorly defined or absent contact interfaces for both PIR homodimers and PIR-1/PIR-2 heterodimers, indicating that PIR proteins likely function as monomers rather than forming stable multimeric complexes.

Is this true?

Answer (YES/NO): NO